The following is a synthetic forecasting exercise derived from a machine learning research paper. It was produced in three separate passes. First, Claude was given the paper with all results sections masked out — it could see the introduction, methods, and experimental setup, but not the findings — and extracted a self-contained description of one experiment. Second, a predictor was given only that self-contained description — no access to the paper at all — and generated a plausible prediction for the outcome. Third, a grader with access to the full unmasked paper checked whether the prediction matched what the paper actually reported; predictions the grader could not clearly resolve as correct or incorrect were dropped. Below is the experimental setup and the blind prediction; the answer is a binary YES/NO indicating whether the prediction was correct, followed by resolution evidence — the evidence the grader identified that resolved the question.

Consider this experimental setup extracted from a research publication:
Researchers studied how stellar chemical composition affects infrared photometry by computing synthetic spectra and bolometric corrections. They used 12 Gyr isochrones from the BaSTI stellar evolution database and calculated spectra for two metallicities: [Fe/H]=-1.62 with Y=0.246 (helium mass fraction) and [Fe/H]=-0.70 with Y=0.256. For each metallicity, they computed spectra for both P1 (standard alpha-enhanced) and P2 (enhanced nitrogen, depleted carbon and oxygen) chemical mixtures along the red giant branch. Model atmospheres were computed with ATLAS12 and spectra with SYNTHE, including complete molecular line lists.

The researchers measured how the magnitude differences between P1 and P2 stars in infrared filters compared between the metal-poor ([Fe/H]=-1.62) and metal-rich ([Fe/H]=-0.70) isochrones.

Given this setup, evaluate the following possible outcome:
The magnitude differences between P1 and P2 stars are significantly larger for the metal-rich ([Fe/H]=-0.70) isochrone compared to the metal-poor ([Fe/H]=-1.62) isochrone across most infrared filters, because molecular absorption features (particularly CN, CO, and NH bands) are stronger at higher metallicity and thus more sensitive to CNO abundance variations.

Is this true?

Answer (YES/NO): YES